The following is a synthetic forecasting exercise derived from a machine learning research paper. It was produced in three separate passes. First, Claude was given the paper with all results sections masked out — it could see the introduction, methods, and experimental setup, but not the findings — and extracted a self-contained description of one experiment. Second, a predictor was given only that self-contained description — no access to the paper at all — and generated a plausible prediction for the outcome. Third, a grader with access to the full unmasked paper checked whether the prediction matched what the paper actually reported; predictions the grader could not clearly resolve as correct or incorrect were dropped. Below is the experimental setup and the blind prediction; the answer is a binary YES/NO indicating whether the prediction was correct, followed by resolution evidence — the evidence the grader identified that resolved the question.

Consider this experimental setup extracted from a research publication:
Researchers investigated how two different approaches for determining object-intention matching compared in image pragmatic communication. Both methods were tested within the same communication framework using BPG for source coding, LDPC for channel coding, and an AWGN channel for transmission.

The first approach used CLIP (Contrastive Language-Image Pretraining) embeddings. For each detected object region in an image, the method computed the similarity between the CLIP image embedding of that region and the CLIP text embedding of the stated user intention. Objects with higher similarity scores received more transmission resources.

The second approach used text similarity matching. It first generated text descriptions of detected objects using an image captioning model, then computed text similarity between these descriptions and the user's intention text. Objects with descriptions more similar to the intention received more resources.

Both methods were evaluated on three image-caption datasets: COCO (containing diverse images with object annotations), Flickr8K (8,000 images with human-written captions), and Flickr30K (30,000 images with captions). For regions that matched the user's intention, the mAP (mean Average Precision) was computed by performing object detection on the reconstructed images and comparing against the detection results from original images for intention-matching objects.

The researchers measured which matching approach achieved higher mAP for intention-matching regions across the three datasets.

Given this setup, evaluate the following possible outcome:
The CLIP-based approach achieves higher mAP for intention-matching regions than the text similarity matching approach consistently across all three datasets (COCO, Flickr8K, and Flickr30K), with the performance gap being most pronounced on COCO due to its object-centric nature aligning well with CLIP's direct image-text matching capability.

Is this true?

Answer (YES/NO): NO